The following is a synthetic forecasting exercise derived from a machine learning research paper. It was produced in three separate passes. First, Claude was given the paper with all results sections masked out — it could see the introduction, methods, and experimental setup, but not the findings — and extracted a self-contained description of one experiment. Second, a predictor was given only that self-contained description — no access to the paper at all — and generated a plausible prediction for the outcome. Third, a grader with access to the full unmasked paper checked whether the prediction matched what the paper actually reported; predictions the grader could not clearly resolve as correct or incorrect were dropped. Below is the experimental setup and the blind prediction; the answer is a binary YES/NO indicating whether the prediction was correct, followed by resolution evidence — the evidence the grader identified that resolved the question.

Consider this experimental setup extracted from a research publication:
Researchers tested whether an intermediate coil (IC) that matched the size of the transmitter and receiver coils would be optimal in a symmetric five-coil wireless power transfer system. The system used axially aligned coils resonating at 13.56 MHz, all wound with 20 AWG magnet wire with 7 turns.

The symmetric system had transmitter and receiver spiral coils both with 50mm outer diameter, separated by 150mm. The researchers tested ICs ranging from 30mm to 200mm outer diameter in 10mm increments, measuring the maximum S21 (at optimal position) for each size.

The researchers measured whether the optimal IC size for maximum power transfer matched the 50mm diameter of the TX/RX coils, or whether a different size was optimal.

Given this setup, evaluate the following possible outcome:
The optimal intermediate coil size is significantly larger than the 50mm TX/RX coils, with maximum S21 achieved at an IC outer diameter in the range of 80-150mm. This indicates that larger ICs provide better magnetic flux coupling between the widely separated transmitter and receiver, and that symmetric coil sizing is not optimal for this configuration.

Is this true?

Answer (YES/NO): YES